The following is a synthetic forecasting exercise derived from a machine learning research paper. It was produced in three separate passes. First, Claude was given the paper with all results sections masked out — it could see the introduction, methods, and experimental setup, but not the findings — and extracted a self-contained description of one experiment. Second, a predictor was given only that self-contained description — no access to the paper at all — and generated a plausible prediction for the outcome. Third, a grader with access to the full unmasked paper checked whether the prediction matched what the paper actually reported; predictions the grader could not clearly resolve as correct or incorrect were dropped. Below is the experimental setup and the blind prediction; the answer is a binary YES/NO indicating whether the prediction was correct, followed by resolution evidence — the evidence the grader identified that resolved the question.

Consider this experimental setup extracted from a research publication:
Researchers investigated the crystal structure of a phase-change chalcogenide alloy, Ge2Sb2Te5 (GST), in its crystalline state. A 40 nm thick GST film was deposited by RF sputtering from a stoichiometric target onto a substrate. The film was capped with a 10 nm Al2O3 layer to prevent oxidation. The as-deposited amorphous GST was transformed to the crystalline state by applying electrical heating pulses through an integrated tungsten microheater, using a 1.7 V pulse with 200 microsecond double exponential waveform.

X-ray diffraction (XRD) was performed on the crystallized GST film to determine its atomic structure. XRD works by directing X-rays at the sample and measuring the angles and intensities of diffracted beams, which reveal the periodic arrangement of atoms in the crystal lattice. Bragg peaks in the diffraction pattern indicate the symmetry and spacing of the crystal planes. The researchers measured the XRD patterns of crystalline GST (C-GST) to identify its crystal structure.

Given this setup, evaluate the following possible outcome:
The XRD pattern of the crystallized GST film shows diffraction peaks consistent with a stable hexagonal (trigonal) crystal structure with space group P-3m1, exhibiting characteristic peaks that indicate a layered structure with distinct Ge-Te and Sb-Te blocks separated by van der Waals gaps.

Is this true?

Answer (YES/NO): NO